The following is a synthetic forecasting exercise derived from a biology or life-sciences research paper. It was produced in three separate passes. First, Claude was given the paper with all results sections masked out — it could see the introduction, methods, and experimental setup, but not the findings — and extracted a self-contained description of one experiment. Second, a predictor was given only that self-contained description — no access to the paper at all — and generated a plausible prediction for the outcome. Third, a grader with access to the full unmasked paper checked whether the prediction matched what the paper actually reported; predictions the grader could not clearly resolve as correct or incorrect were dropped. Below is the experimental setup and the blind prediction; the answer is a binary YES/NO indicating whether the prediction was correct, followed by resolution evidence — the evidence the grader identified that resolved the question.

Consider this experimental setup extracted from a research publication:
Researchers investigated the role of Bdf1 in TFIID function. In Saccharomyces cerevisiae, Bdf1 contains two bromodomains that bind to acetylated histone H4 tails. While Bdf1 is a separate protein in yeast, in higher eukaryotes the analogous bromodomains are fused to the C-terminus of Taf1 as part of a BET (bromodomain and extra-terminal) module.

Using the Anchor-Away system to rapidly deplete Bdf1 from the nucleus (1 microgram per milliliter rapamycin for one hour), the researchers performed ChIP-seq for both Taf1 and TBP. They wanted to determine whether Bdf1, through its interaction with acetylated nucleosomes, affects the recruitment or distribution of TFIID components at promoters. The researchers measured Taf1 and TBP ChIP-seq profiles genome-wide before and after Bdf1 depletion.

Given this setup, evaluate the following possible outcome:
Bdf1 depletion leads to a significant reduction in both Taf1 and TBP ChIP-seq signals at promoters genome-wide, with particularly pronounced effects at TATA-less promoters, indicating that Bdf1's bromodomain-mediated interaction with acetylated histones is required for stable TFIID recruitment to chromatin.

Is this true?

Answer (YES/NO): NO